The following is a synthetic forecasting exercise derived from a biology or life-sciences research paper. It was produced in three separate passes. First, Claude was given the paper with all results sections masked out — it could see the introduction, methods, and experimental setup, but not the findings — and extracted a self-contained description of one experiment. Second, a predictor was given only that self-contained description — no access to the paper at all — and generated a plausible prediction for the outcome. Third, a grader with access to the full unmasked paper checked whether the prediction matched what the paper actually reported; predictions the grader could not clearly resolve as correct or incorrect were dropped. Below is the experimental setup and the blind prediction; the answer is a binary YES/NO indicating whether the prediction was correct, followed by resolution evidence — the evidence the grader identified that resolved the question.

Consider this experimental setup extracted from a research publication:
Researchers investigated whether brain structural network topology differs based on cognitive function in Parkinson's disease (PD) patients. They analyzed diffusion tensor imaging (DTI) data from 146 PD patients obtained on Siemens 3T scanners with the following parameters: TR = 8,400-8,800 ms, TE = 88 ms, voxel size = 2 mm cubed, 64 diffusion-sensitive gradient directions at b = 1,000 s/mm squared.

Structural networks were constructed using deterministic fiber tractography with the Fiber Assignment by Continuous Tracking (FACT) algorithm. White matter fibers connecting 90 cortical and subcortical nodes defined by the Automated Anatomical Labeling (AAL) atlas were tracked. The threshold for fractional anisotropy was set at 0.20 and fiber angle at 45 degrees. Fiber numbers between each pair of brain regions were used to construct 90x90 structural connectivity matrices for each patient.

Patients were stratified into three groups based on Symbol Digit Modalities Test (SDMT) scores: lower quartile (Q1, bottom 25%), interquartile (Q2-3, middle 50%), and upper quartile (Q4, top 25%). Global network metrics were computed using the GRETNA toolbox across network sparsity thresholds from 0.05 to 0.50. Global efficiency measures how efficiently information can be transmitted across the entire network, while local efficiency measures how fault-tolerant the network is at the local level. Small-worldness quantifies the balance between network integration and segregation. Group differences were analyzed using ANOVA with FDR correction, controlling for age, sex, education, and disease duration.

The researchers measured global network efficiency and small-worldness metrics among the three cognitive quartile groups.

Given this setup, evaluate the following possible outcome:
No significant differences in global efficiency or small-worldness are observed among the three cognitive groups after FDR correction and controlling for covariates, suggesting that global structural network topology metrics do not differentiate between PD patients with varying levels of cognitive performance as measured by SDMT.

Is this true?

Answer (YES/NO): NO